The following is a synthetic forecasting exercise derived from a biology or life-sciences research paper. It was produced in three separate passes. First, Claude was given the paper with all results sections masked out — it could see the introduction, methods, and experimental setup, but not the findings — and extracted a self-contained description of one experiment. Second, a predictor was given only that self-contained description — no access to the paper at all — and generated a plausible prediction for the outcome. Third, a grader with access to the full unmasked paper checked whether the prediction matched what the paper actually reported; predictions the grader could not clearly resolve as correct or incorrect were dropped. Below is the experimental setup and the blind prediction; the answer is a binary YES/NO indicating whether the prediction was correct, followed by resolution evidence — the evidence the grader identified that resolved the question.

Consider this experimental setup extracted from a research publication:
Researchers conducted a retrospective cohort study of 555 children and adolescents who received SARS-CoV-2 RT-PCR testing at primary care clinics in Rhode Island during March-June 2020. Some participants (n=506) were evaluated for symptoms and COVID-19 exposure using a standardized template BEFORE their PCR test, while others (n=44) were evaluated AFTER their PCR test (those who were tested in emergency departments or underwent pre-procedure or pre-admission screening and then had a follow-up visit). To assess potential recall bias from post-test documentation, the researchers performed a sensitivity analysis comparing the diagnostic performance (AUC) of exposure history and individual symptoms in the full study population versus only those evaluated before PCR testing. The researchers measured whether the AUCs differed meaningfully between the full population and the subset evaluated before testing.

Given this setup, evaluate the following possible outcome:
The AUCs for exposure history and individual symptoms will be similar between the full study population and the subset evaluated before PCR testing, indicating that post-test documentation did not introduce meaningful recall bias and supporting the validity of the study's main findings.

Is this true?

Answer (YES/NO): YES